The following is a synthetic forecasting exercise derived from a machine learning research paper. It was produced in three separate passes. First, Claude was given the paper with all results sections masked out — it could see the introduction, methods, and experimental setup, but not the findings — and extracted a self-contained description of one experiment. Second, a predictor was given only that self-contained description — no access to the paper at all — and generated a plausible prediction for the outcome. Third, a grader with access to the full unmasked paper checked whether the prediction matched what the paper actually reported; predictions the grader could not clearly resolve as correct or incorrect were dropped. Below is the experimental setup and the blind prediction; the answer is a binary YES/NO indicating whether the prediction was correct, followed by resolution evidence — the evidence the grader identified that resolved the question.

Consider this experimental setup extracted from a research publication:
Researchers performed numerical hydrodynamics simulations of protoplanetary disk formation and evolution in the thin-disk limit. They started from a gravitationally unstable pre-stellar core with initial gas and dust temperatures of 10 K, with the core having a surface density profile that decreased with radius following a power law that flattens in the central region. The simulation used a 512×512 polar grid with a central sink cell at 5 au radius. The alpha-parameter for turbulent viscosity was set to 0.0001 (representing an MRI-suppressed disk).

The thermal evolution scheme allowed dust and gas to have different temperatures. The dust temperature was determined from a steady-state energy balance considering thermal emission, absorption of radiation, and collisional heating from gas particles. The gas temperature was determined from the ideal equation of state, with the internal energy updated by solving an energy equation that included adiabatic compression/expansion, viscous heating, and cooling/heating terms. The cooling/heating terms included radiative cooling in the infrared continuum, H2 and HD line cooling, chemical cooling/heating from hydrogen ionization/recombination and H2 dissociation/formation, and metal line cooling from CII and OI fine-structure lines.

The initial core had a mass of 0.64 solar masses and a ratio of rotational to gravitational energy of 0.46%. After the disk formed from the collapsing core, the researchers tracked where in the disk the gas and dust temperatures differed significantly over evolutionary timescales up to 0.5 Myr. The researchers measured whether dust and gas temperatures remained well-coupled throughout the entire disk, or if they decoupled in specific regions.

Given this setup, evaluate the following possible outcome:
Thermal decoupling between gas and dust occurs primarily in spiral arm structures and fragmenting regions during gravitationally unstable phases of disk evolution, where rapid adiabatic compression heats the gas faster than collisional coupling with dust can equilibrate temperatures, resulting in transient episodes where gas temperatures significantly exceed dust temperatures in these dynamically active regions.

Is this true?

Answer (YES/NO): NO